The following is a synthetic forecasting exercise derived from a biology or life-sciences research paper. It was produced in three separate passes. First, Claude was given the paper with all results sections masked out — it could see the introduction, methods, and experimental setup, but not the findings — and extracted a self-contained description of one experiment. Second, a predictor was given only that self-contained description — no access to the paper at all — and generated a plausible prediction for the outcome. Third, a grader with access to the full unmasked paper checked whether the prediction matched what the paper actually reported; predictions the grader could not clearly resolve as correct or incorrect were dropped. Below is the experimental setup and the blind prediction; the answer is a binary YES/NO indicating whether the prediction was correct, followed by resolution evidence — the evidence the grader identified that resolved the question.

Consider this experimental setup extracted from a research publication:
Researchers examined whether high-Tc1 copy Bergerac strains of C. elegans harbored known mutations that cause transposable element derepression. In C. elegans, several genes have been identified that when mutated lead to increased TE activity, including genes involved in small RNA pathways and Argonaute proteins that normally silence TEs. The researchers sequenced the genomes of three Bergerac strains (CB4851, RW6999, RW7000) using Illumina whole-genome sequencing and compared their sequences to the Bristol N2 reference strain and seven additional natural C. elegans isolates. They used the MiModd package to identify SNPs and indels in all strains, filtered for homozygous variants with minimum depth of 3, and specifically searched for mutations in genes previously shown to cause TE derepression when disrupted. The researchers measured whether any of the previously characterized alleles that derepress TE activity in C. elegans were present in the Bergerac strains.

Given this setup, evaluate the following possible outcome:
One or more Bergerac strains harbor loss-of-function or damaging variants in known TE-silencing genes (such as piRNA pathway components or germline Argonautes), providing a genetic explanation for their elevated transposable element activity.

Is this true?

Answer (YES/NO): NO